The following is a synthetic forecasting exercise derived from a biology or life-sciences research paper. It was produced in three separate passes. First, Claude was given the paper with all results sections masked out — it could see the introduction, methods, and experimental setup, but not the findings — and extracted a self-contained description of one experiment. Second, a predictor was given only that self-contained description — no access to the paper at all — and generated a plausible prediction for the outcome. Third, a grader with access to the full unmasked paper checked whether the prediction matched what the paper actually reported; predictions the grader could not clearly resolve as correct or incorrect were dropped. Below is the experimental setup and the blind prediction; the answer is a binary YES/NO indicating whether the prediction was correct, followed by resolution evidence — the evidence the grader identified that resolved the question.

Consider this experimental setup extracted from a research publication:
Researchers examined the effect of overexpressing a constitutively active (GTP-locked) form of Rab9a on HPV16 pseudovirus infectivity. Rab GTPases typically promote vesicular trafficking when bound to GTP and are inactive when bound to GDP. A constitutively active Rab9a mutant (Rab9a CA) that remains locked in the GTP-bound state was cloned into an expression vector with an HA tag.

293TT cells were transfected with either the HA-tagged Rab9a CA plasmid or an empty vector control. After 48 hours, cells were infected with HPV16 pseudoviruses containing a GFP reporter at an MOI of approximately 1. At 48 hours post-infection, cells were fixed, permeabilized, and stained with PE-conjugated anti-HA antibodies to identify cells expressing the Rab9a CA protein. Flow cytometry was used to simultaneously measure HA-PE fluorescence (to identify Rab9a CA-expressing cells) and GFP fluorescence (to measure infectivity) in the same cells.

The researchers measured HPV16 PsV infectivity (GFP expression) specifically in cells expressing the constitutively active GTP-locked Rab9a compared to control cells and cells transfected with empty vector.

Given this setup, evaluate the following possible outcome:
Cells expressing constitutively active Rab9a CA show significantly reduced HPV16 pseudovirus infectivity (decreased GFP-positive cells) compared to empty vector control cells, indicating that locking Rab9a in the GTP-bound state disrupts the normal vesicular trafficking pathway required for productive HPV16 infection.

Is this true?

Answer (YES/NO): YES